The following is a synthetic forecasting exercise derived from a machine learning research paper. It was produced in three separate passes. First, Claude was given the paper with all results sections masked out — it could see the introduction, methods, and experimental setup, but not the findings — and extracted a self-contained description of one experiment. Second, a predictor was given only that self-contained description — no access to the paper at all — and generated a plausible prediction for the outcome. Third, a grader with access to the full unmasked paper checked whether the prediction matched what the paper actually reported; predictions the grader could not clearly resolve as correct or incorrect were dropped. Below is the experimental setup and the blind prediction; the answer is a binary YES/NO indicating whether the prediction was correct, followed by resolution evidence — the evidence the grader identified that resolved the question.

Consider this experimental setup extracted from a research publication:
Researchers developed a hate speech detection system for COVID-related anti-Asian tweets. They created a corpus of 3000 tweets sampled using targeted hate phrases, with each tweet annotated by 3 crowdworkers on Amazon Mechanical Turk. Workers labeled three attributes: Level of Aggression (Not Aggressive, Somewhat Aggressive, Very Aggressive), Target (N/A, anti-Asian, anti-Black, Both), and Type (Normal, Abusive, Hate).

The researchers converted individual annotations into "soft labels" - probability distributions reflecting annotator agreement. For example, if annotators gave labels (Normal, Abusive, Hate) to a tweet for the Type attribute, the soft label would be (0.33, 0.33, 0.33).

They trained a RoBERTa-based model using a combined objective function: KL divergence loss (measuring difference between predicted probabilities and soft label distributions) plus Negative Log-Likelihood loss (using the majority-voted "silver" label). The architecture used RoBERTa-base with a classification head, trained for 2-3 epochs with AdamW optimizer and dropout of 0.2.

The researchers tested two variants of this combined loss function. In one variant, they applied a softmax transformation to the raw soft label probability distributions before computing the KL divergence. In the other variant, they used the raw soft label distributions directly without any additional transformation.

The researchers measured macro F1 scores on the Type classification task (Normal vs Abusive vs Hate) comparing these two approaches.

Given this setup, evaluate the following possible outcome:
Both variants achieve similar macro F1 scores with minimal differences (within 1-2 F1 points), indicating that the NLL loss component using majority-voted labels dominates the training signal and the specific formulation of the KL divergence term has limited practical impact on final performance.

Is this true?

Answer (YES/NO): NO